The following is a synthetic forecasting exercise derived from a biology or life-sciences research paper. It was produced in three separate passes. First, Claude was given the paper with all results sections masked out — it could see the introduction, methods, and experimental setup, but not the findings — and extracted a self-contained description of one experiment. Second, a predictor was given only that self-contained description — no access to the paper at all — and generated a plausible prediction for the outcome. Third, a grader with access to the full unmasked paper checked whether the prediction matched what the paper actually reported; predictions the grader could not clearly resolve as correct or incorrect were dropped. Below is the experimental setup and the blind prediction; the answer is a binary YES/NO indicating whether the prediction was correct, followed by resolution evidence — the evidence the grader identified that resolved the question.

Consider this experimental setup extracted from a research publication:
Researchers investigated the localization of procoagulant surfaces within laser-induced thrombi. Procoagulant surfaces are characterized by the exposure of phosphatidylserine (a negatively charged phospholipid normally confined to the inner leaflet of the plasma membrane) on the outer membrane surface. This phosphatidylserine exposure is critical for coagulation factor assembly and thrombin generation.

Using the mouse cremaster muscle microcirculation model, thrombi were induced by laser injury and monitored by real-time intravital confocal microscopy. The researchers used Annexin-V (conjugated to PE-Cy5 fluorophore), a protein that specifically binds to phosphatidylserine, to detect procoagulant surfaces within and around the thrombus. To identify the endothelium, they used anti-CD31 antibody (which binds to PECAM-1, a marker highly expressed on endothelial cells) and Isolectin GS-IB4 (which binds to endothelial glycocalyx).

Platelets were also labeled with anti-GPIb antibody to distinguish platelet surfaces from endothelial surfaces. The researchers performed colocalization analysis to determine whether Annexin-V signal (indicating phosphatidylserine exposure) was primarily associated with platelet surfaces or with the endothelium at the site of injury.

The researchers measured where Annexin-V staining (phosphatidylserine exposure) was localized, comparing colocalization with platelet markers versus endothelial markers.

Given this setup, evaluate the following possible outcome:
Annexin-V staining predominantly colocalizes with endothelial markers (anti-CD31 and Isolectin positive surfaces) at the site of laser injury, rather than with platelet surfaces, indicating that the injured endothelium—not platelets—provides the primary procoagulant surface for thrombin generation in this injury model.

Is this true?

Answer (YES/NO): YES